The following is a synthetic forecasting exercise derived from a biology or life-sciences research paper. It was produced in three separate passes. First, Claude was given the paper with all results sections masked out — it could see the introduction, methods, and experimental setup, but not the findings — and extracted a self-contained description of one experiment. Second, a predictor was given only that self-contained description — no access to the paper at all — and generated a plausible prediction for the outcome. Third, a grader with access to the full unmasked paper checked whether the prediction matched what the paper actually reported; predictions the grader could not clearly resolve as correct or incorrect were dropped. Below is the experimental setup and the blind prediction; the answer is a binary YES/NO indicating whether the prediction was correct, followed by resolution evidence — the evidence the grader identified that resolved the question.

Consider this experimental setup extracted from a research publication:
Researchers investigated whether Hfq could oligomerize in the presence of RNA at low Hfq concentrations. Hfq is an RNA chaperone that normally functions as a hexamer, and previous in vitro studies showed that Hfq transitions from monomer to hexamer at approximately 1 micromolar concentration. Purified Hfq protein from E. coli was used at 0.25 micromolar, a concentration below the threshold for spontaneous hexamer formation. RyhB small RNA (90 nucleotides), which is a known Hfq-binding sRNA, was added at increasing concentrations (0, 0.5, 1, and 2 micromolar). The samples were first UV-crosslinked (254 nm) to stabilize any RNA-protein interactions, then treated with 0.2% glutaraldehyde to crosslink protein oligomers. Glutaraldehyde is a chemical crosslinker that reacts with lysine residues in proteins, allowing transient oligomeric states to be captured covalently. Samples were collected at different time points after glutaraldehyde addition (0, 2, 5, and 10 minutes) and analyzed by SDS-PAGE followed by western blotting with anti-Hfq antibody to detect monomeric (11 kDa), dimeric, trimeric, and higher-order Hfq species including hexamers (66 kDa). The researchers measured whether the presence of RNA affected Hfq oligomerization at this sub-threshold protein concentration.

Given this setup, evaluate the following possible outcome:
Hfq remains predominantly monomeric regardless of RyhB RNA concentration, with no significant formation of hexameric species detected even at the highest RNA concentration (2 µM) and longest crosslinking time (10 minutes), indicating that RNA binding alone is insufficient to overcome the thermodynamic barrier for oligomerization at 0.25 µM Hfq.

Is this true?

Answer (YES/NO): YES